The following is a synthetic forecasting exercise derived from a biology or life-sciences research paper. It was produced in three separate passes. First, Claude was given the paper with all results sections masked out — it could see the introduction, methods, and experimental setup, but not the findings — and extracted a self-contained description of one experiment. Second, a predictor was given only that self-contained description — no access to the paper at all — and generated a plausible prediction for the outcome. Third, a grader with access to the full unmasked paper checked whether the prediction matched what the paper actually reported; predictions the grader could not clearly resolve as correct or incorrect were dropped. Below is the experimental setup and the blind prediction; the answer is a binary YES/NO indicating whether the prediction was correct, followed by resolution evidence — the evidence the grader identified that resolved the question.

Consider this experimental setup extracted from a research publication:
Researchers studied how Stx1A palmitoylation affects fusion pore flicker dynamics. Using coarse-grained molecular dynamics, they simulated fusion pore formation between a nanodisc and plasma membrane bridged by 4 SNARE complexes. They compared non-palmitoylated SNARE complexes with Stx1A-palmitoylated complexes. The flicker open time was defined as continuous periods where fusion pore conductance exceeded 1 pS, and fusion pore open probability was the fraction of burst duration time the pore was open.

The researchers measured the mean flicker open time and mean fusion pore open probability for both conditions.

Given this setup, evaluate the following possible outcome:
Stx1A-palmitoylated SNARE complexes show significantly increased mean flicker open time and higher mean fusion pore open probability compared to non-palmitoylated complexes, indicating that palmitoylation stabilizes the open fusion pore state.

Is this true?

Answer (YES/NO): NO